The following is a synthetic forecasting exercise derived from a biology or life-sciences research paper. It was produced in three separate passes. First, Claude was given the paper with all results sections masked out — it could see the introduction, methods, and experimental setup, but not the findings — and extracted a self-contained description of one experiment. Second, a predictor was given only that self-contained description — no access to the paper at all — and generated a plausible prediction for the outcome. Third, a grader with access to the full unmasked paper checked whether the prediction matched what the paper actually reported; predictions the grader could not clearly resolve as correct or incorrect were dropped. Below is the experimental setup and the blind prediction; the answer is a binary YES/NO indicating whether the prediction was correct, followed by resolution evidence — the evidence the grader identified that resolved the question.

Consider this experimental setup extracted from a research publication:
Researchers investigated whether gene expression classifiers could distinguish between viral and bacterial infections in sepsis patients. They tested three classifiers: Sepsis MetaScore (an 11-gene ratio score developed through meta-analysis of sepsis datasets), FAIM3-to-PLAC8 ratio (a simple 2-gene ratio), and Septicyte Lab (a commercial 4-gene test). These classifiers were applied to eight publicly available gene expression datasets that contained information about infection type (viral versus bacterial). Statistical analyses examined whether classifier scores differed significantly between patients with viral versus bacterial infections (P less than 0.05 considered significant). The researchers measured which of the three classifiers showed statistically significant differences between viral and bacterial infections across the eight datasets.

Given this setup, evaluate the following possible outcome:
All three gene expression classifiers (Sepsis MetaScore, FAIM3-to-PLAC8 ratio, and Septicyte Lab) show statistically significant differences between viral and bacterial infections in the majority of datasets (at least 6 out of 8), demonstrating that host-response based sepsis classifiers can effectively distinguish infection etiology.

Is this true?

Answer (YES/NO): NO